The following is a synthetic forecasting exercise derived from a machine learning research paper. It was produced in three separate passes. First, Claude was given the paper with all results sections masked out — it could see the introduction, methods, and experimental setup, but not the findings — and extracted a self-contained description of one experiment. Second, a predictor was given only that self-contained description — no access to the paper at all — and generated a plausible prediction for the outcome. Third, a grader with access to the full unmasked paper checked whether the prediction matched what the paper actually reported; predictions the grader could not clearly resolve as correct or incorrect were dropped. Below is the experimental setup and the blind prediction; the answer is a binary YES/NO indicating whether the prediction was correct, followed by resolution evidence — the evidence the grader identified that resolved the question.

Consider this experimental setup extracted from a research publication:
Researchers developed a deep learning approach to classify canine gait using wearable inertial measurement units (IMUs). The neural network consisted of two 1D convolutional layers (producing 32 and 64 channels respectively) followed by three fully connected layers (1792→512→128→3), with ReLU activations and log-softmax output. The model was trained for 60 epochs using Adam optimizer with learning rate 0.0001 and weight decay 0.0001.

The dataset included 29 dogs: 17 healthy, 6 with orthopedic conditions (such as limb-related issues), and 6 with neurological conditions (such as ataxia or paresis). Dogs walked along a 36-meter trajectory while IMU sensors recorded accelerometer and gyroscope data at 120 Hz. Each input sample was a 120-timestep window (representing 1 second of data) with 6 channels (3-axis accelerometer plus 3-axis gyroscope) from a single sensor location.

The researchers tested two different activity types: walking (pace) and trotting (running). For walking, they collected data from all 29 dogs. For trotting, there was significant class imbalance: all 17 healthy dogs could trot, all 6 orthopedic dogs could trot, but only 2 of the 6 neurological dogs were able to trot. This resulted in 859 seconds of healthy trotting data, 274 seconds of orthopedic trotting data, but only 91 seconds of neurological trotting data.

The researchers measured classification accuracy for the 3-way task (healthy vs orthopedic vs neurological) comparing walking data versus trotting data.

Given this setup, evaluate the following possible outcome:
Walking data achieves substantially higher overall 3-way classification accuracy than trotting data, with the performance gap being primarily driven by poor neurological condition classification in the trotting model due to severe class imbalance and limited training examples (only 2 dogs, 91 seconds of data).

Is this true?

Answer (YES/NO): NO